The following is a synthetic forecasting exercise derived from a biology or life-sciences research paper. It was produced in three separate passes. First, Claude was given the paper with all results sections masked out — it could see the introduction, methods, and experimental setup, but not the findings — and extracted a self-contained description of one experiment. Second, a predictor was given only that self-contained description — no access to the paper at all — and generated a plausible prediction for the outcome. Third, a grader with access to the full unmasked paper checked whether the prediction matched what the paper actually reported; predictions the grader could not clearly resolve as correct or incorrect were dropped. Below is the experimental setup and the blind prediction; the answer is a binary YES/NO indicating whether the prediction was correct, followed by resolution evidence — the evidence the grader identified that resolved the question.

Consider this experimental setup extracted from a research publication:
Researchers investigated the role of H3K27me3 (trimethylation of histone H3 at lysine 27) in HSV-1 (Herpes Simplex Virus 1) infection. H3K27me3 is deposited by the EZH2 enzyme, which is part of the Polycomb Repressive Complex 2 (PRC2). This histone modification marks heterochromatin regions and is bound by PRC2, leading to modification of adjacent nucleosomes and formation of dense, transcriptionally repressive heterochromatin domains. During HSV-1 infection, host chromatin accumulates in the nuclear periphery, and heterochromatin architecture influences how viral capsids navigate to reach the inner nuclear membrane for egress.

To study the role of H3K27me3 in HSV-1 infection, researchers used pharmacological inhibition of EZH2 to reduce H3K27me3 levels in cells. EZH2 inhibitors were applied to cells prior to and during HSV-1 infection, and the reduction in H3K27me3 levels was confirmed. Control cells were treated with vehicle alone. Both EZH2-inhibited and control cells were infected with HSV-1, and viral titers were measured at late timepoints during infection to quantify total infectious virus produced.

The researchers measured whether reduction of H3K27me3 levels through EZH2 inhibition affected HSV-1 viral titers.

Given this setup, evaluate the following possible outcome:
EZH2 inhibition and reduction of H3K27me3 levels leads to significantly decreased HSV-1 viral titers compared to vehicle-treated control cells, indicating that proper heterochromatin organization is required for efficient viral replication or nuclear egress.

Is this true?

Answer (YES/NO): YES